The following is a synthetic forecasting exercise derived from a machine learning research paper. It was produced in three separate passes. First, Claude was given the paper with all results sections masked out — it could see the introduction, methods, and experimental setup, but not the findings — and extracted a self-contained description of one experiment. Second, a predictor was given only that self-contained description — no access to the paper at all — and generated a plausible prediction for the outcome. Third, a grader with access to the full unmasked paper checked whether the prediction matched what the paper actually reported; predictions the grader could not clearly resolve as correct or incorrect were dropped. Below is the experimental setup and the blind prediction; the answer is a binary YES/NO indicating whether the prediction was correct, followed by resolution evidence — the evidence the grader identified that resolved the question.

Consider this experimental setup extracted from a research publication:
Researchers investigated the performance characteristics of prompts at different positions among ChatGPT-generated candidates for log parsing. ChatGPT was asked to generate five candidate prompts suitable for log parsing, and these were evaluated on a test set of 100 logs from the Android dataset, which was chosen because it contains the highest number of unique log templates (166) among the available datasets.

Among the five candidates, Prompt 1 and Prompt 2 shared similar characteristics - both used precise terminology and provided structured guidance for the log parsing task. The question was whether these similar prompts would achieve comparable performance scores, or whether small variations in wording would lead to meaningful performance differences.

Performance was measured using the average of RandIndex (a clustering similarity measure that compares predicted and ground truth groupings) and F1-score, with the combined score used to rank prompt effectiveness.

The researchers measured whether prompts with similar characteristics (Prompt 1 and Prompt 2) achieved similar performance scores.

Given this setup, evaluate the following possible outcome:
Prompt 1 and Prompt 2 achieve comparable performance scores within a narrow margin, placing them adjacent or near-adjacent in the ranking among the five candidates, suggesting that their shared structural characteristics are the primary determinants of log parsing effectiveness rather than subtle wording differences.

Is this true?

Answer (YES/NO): YES